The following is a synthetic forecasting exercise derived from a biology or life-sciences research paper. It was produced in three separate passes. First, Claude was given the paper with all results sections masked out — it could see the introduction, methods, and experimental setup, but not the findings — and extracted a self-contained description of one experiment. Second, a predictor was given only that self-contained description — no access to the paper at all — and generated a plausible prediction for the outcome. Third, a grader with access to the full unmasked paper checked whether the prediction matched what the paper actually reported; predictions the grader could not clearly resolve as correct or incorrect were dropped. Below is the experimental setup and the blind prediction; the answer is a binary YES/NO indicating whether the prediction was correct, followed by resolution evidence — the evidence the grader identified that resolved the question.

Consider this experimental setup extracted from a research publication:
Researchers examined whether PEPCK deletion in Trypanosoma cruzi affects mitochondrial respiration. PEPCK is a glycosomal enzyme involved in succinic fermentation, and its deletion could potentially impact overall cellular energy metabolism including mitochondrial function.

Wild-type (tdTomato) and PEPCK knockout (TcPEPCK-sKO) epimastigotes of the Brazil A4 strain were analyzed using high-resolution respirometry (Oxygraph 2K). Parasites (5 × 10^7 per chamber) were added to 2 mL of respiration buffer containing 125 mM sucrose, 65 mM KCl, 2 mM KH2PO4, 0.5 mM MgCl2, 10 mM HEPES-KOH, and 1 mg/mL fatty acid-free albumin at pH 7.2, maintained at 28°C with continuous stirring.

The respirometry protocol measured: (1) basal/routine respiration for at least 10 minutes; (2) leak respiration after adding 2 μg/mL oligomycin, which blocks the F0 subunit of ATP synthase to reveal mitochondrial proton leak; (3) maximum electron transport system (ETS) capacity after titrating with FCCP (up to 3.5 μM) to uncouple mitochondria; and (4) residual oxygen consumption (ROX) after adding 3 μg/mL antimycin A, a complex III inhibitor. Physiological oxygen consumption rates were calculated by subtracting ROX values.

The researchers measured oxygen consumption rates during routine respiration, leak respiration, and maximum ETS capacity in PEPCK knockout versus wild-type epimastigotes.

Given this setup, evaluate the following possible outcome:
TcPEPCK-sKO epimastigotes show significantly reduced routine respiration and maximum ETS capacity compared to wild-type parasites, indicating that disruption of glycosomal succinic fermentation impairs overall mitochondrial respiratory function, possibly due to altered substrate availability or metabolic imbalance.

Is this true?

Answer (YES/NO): YES